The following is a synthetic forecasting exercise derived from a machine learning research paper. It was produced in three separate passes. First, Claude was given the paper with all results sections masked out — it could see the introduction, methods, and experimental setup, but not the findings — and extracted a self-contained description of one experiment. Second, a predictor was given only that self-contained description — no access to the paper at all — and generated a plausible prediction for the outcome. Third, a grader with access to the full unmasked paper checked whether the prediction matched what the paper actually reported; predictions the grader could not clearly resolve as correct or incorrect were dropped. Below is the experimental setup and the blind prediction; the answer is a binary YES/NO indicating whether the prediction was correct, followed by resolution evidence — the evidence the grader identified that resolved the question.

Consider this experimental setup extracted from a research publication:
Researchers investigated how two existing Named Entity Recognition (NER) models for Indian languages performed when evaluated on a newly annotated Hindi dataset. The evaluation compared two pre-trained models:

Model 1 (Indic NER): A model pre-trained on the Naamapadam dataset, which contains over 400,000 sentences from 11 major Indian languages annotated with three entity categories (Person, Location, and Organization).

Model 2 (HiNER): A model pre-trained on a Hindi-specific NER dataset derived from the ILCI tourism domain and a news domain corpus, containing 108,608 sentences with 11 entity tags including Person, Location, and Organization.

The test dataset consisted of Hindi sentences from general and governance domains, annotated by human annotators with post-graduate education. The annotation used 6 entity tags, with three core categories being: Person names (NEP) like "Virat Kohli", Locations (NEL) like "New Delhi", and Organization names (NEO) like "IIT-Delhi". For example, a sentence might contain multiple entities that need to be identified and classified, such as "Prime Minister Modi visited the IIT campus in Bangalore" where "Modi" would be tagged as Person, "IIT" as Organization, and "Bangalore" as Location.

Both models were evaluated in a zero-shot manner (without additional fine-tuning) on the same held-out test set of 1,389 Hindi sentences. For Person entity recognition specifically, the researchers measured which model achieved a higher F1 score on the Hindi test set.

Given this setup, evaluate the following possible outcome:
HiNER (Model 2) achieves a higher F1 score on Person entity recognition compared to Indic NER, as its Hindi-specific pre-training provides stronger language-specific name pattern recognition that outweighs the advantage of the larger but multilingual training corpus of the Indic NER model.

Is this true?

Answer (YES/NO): NO